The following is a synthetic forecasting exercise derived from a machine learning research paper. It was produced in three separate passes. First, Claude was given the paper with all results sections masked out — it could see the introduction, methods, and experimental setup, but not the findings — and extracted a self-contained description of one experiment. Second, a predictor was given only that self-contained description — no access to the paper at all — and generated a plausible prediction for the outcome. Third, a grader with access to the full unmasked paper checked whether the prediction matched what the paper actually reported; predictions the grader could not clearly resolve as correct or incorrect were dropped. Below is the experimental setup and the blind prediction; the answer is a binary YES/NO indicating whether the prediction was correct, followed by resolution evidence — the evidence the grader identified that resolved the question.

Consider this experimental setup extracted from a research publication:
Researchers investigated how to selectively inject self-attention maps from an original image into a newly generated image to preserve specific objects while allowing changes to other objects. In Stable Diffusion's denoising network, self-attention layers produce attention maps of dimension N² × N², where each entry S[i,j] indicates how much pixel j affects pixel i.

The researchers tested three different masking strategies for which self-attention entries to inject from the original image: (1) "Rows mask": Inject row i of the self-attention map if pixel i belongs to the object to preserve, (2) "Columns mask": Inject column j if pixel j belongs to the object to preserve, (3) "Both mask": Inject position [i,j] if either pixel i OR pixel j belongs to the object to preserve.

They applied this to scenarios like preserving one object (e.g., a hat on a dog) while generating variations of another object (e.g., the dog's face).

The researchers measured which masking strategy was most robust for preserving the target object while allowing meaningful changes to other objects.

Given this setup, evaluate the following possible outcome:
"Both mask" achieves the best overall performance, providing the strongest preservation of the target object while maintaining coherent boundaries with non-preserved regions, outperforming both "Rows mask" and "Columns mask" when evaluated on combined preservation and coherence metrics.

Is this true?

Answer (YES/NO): YES